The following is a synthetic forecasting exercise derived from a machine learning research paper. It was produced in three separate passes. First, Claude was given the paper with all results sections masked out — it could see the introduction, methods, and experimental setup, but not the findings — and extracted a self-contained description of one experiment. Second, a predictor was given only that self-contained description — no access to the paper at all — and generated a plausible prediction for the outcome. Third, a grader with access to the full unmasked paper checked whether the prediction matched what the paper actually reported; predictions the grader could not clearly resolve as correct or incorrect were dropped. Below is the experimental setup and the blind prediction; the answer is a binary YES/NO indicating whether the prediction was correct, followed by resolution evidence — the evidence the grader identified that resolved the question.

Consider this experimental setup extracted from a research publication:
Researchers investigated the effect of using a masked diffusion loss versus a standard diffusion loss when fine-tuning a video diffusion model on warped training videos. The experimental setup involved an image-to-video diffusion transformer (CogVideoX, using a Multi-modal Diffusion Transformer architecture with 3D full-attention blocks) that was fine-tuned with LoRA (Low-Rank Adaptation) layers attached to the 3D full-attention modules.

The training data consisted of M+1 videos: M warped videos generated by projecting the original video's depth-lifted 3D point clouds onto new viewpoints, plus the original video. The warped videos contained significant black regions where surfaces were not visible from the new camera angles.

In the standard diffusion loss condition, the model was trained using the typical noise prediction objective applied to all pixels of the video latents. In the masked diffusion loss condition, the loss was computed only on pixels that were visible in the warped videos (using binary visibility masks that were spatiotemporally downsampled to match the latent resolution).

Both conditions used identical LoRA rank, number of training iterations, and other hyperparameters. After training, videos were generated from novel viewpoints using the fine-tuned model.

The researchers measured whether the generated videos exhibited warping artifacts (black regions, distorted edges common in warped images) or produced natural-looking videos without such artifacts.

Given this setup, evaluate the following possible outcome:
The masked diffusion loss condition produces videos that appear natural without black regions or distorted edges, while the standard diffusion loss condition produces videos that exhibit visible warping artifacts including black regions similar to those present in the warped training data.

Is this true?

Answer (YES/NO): YES